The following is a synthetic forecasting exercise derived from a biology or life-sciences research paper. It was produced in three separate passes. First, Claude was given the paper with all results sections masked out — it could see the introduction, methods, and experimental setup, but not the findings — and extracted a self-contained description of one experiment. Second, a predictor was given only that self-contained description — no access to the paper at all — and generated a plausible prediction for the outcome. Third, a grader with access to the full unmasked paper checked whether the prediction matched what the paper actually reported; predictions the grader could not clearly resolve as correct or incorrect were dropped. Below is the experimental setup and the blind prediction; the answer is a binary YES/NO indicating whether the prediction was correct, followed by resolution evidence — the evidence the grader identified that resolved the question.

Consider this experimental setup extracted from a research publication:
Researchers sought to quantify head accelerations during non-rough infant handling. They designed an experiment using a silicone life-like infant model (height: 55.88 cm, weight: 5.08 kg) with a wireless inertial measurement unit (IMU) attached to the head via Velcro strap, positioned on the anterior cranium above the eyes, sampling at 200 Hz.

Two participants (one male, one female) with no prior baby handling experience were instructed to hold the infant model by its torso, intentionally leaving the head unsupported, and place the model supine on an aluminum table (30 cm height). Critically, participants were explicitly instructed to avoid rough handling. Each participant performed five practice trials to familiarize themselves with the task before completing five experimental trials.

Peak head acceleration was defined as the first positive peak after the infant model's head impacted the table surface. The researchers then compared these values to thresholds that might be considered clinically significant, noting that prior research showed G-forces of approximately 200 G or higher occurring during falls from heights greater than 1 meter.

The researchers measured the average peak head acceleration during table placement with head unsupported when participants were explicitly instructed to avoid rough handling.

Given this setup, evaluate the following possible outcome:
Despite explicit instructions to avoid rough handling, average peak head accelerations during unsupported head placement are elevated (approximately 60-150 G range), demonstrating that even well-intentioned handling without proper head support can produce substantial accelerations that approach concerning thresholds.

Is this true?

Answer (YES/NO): NO